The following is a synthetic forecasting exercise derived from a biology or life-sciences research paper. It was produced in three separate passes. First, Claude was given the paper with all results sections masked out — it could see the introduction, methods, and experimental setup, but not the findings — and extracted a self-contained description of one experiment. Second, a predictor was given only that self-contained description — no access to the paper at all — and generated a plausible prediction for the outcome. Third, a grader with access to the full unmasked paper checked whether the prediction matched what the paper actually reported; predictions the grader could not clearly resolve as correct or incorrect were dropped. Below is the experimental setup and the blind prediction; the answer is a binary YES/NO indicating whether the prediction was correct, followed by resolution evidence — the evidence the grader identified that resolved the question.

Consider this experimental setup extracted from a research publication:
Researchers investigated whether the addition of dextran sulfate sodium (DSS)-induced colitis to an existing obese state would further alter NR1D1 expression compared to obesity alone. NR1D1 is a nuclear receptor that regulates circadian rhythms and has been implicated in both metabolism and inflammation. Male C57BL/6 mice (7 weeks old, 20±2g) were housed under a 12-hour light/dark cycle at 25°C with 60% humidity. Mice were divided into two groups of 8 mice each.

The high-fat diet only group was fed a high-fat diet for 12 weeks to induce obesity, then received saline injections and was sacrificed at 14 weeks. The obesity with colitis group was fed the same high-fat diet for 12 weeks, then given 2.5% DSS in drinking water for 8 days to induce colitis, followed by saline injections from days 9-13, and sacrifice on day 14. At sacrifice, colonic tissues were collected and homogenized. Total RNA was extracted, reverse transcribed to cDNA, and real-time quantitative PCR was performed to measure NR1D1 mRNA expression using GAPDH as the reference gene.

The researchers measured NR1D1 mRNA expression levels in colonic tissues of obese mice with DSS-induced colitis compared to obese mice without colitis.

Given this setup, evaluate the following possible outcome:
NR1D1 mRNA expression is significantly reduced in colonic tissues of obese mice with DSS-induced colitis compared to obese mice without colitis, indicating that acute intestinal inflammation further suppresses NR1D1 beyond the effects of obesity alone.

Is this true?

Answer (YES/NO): YES